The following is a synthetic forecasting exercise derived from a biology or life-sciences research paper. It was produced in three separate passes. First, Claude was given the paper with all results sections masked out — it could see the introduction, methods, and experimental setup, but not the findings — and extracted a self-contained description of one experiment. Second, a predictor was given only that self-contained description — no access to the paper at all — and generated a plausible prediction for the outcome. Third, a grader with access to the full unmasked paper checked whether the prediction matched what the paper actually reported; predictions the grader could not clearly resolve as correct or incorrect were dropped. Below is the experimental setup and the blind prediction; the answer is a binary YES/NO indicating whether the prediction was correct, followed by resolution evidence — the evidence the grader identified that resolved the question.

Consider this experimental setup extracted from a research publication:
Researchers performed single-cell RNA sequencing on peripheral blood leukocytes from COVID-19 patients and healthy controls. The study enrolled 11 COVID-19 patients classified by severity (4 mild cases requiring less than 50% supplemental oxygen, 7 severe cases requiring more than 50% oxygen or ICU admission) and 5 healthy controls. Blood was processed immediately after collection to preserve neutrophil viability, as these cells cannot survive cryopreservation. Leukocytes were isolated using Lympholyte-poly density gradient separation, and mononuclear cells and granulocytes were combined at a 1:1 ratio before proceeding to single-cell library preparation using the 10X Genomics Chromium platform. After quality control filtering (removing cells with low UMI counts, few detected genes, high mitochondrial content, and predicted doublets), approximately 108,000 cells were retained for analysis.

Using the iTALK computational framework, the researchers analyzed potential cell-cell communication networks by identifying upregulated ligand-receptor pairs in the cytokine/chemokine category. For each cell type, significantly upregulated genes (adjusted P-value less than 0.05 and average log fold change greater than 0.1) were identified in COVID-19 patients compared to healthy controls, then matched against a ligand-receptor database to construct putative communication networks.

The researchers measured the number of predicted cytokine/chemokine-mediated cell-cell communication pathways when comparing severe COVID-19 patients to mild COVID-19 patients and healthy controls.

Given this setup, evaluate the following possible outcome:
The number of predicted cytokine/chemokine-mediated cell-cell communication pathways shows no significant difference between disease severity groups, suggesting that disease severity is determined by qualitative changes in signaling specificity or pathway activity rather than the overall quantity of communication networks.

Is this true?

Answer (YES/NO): NO